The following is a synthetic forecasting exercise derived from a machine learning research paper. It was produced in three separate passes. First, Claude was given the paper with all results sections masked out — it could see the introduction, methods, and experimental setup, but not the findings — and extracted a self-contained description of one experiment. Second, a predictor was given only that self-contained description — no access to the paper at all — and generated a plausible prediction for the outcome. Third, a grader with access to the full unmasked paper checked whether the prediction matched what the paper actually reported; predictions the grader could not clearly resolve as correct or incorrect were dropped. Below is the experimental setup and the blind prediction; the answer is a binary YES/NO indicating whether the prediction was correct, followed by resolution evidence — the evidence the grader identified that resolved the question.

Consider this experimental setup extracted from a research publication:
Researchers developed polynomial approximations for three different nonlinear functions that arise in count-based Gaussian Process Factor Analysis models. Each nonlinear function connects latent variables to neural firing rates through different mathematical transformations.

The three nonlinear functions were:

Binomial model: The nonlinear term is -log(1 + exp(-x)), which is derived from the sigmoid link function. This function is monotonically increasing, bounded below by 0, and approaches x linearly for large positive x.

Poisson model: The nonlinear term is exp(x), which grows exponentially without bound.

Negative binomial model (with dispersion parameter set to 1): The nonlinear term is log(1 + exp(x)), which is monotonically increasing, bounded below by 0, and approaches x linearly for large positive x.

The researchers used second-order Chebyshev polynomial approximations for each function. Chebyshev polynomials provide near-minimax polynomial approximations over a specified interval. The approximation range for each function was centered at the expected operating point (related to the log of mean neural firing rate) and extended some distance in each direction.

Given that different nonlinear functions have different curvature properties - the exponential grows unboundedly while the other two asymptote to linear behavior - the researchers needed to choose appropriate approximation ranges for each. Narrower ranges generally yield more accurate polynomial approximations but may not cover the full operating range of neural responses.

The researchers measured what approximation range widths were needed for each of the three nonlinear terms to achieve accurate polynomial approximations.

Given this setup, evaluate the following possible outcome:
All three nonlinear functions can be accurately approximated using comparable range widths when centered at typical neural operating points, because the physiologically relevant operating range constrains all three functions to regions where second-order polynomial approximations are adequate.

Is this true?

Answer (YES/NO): NO